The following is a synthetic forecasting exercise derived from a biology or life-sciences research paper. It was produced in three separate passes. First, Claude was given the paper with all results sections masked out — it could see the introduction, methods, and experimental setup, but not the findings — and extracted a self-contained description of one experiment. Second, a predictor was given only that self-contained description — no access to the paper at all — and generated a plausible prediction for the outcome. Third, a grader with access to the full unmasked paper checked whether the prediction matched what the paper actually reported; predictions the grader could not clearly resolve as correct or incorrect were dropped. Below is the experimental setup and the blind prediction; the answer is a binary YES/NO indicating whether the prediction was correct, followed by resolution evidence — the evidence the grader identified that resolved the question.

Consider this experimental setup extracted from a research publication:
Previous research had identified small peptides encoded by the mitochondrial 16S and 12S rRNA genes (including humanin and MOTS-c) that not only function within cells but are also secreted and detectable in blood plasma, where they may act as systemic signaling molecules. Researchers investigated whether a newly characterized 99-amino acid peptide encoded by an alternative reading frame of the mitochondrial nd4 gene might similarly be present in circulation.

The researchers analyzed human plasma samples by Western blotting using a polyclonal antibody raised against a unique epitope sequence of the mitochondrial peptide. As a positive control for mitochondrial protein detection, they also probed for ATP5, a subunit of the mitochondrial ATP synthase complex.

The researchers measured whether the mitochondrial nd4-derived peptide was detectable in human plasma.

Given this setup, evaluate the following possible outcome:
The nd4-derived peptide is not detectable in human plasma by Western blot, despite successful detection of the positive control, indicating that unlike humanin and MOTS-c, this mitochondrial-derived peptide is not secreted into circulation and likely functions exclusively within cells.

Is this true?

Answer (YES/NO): NO